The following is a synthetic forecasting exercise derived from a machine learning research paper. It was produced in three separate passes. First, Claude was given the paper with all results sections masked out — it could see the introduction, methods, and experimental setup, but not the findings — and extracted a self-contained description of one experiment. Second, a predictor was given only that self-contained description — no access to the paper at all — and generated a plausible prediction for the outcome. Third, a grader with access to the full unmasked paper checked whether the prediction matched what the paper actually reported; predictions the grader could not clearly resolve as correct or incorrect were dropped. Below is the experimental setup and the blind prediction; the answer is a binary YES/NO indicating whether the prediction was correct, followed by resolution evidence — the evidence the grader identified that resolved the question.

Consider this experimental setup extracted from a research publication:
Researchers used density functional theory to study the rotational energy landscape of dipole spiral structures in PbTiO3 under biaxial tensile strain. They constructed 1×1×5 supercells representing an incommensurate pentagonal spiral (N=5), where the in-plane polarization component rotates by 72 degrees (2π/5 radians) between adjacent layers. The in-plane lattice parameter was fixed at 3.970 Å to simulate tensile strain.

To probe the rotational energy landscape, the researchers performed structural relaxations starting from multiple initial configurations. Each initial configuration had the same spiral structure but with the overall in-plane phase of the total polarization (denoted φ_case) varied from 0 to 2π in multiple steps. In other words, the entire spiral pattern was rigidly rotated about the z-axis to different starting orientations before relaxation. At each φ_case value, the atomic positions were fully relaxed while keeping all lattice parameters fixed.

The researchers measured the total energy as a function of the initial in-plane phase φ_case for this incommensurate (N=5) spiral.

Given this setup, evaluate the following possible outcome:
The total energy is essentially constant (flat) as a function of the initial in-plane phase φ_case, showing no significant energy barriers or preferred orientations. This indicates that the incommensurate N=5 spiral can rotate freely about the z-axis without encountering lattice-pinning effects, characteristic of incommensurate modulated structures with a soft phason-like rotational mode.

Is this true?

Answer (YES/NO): YES